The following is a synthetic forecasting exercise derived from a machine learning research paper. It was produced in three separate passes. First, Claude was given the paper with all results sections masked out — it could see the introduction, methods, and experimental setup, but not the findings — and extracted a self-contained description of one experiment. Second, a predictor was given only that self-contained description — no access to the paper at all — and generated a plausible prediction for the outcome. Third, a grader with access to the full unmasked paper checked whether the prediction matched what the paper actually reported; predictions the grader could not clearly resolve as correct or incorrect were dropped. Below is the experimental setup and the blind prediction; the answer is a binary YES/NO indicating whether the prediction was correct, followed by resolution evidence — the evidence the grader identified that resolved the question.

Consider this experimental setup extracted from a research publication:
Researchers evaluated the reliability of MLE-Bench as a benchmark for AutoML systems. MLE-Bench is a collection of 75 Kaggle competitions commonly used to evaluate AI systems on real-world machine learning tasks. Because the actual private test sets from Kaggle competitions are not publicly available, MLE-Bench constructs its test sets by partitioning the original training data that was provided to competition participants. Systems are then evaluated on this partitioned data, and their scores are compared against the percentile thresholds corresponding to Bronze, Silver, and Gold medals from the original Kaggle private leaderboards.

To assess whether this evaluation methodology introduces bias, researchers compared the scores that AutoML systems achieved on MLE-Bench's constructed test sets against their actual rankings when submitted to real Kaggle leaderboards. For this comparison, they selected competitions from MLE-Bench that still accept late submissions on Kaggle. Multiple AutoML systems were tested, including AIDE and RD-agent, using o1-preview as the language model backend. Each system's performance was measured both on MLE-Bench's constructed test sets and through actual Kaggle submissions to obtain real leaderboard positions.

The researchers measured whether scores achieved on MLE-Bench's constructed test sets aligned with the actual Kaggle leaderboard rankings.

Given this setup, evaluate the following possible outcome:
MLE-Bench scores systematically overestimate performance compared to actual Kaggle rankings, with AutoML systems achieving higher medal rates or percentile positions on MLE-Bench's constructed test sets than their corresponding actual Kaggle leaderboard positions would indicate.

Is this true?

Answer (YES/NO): YES